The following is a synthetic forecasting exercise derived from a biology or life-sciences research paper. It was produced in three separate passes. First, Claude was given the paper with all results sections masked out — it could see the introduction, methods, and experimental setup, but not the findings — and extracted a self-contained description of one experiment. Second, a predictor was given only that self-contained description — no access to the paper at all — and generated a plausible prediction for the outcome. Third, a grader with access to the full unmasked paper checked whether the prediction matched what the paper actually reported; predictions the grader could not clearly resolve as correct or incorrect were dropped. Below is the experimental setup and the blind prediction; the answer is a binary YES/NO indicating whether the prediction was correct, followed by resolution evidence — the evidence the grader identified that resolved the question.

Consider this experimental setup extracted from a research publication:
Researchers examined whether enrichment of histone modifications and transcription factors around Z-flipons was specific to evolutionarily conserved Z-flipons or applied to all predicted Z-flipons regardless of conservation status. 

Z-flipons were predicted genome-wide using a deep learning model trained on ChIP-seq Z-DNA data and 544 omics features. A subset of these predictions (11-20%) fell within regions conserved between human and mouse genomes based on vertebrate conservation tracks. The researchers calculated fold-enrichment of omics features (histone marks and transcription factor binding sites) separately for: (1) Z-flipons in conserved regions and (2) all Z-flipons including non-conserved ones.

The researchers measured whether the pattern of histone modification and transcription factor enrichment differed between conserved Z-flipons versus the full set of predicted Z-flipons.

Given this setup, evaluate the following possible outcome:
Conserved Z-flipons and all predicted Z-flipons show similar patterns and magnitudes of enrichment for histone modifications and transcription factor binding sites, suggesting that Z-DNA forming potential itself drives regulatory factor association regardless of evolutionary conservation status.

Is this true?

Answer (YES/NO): NO